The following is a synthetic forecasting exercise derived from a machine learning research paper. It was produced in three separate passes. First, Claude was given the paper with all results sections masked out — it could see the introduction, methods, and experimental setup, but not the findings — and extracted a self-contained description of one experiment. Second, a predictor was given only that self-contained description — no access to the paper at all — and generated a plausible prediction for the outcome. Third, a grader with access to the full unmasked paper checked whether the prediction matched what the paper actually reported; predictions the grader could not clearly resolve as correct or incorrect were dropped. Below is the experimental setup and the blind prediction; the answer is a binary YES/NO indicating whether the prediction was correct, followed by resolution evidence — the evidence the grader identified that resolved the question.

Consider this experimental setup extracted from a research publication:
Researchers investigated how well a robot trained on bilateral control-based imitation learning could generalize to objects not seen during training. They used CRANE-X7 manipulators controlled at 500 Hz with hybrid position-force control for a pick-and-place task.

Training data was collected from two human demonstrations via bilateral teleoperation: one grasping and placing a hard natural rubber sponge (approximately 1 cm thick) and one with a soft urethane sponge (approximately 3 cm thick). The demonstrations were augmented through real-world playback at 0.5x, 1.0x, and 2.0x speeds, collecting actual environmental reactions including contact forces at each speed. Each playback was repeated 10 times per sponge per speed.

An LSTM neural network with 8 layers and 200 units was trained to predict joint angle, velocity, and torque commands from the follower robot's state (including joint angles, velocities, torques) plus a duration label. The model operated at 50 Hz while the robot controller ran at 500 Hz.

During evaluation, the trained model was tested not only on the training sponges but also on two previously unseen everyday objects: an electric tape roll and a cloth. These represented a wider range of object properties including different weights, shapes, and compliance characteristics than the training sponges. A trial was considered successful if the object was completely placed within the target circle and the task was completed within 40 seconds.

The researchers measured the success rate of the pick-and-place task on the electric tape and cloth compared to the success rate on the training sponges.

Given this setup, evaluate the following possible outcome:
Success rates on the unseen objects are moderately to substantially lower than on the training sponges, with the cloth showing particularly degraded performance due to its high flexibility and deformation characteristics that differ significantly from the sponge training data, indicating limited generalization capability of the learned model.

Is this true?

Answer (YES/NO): NO